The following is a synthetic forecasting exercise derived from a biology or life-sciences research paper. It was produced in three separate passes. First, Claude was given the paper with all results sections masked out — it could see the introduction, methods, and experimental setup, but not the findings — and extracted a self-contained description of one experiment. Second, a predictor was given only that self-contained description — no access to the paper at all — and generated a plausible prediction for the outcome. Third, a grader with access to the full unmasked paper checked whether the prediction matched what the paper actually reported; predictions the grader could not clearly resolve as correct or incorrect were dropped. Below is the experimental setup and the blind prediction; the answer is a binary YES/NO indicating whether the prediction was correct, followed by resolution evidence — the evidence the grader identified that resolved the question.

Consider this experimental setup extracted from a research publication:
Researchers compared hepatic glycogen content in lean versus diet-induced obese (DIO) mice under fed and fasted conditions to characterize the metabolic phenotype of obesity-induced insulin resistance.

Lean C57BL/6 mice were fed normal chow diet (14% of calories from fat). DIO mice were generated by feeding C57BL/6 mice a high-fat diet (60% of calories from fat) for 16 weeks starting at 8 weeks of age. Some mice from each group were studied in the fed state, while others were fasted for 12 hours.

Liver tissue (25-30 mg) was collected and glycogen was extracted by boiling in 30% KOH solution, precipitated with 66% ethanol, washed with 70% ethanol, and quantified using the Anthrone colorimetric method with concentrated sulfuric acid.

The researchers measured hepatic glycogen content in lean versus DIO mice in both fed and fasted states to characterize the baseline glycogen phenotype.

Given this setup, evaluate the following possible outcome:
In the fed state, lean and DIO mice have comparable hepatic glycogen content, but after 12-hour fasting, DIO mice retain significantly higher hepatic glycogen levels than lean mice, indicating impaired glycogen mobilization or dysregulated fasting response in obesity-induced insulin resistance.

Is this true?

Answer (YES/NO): NO